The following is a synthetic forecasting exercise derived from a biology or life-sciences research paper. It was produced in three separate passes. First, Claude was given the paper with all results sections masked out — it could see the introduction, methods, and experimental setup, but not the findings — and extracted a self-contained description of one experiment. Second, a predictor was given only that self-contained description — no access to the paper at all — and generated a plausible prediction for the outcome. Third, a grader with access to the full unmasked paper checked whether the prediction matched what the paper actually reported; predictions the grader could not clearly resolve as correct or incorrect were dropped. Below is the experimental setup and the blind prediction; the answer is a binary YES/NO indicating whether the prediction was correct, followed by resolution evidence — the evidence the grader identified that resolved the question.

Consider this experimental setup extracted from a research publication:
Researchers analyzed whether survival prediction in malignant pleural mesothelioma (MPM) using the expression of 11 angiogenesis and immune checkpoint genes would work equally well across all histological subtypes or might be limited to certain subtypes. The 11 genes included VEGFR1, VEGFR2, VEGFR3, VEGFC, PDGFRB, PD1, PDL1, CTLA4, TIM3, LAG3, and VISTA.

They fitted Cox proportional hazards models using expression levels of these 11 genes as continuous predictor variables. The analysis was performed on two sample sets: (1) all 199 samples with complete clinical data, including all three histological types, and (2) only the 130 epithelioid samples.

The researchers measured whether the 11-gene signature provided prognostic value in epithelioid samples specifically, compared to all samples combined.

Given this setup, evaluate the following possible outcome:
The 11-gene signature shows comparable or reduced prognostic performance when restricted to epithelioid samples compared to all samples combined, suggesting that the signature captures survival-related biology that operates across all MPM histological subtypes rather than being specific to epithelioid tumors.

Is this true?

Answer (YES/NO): YES